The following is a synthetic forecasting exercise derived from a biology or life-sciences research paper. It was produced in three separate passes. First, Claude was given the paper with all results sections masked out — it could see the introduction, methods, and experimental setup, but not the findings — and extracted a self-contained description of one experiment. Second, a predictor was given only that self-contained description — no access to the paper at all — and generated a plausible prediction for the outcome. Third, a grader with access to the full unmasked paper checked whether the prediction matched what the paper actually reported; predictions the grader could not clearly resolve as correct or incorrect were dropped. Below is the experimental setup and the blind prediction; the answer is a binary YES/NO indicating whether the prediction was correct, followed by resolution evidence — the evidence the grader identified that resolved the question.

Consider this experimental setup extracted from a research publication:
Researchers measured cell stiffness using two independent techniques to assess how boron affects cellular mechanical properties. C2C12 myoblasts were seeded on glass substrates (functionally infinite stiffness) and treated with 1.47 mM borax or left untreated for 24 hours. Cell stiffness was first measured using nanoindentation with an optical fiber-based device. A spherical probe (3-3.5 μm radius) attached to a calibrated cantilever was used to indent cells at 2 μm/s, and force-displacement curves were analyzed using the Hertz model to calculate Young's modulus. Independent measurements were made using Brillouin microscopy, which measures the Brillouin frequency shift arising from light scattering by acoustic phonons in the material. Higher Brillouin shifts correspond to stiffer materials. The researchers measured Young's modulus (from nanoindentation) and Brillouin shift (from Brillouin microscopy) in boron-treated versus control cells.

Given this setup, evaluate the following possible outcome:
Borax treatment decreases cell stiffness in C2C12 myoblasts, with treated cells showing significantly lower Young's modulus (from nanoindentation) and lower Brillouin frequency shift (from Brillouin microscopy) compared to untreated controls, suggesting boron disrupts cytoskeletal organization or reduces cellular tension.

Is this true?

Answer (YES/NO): NO